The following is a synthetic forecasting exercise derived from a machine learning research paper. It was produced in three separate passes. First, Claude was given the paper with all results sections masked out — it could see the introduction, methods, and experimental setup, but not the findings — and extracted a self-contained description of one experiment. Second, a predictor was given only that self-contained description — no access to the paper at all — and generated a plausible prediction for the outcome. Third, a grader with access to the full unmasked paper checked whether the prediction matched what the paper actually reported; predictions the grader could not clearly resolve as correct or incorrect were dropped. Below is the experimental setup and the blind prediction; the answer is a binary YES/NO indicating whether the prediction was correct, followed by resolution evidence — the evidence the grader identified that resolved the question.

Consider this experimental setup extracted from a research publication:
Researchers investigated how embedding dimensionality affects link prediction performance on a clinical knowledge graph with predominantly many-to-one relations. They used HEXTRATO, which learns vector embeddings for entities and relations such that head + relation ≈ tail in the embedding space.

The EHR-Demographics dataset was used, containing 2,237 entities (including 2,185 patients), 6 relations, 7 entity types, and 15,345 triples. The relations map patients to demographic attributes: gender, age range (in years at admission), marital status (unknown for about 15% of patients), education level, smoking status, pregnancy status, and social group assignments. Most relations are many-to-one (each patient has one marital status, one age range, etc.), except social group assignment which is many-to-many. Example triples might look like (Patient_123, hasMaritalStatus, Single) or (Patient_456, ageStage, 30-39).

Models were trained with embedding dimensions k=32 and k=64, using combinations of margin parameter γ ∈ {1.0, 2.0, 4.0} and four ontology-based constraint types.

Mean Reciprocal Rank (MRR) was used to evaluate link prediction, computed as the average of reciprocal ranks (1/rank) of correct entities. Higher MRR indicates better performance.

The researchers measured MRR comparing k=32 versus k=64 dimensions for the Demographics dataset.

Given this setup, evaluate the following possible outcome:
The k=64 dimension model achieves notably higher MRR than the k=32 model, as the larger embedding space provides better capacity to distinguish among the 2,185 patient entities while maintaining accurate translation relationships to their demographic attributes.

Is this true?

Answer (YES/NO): NO